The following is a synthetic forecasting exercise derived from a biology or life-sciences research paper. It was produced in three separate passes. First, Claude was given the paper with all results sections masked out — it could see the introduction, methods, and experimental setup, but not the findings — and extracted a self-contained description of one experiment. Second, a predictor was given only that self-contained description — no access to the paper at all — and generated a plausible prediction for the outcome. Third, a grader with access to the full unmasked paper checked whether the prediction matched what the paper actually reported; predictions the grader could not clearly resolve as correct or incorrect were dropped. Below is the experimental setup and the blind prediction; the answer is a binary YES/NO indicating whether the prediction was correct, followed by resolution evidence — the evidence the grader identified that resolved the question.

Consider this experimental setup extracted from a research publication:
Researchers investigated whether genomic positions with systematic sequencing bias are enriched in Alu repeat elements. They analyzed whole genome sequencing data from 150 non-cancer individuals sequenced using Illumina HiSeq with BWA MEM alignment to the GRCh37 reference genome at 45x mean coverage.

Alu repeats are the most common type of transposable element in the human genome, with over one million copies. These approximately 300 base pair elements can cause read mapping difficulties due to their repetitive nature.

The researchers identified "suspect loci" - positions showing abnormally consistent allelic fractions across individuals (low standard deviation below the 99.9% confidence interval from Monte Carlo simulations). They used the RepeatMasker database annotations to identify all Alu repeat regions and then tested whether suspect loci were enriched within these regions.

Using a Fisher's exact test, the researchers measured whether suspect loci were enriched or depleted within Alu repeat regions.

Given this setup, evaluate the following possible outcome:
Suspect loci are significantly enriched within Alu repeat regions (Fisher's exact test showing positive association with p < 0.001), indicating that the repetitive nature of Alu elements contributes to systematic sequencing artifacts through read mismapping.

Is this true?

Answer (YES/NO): YES